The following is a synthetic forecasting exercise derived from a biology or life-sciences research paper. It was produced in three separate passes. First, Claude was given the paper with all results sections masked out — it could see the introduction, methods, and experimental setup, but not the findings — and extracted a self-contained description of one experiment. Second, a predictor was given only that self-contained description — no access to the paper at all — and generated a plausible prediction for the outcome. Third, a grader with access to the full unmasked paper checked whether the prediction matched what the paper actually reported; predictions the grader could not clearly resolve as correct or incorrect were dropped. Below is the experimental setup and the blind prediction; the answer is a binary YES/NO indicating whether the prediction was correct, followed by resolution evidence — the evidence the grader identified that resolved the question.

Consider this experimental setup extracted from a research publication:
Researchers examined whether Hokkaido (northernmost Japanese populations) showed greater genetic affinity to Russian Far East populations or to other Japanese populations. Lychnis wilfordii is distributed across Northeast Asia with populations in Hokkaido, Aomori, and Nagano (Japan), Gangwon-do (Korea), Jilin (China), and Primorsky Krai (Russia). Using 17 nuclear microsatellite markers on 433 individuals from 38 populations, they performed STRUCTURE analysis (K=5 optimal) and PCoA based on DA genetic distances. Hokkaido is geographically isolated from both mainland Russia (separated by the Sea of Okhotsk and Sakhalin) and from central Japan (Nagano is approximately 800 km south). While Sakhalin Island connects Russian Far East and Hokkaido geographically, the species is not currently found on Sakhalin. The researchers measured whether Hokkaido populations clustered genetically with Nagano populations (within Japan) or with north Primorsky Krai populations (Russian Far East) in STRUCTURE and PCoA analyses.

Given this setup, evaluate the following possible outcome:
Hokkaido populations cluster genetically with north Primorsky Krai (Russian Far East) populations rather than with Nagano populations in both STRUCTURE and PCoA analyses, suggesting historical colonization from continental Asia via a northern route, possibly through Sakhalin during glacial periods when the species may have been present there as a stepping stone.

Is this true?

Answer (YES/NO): NO